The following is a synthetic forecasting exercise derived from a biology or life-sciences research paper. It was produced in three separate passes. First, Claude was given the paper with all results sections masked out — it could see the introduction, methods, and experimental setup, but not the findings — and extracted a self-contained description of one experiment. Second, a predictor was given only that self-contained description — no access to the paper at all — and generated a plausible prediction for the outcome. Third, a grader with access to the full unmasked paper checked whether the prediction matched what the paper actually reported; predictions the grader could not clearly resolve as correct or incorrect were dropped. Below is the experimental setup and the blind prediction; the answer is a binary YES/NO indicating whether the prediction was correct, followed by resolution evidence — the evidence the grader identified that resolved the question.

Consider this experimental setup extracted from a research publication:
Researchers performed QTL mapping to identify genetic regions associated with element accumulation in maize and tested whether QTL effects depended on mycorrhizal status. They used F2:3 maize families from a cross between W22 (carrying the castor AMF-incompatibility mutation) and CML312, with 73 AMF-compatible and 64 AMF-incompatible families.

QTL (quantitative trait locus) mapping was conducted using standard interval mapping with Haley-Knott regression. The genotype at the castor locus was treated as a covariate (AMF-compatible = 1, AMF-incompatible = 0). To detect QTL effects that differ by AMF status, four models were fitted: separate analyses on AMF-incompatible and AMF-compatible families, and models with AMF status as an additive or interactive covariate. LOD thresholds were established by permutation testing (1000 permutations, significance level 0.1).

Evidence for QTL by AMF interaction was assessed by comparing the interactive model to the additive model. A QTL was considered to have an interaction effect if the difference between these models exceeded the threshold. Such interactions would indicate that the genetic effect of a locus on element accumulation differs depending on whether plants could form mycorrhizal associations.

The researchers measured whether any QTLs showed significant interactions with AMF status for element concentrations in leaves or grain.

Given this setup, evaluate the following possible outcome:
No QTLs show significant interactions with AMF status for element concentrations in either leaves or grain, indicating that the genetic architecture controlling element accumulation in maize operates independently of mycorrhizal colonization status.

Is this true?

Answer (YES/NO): NO